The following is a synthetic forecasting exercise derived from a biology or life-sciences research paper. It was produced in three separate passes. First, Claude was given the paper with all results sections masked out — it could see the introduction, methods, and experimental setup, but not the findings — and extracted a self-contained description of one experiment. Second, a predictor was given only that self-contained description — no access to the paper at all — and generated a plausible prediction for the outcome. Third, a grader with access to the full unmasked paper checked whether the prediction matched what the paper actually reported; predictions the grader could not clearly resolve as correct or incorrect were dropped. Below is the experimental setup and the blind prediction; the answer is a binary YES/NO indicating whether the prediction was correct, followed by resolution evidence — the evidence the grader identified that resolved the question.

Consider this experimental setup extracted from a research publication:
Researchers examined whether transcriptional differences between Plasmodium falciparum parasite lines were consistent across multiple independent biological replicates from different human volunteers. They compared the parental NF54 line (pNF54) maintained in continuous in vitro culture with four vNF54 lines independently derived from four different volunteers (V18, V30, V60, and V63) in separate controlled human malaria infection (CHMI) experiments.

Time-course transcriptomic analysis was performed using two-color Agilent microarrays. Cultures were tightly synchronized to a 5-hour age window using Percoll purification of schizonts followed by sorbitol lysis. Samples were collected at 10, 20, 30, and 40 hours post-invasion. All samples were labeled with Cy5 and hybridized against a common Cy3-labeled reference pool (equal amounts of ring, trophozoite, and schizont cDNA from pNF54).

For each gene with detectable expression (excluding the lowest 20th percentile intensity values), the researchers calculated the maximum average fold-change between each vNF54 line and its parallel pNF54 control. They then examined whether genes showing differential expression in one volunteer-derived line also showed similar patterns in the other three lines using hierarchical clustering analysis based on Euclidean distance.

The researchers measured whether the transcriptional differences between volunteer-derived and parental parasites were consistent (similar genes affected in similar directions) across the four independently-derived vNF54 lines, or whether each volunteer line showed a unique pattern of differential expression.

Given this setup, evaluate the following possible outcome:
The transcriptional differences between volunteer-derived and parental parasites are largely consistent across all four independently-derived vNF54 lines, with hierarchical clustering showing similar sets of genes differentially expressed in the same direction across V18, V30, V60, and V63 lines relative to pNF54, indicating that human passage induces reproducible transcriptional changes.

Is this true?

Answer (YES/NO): YES